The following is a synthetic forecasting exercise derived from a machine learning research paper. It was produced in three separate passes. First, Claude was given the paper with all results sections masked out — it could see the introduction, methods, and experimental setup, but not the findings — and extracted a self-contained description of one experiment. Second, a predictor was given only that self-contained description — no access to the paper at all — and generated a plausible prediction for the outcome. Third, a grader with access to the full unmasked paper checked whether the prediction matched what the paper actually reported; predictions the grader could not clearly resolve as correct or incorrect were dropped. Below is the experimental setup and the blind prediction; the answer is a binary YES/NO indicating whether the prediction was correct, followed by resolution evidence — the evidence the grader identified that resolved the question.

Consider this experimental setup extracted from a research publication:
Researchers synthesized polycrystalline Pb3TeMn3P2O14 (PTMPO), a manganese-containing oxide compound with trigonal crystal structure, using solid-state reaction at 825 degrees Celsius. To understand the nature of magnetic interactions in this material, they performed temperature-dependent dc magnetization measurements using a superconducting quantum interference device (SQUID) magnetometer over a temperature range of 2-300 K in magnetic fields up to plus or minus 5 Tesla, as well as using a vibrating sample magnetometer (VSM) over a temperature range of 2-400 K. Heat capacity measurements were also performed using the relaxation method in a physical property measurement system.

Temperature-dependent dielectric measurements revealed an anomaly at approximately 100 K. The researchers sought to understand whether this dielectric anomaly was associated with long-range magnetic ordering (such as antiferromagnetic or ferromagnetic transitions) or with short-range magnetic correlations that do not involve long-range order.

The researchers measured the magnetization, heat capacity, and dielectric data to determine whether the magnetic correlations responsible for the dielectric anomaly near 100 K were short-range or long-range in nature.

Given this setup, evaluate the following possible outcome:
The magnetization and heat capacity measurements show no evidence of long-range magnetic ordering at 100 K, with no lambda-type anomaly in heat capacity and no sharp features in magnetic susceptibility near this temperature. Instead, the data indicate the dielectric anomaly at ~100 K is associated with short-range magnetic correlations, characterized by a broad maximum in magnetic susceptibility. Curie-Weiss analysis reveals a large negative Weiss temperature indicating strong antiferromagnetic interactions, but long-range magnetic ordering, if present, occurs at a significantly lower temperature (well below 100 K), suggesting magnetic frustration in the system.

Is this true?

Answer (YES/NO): NO